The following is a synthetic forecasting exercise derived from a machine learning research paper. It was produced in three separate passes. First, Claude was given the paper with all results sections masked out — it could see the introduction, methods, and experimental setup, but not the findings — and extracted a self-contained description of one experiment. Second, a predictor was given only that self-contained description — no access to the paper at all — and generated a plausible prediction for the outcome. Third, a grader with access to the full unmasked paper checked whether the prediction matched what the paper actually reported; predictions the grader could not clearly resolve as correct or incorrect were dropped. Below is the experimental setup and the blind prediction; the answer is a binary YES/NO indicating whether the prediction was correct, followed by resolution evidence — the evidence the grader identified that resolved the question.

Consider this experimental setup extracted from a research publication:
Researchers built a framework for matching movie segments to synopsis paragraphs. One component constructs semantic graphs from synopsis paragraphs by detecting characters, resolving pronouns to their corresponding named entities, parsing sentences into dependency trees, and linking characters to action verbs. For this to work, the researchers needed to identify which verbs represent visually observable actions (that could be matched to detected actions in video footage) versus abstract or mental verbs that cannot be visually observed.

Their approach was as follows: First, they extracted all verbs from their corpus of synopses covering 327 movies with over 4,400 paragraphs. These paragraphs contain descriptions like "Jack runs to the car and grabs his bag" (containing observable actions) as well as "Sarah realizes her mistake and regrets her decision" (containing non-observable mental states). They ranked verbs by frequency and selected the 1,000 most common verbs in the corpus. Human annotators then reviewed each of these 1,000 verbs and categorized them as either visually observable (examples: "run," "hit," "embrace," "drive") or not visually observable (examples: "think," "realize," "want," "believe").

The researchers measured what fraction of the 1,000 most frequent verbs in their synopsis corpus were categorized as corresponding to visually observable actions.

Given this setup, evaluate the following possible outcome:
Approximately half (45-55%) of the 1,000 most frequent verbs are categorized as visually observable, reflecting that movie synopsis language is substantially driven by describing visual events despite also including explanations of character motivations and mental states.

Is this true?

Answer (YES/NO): NO